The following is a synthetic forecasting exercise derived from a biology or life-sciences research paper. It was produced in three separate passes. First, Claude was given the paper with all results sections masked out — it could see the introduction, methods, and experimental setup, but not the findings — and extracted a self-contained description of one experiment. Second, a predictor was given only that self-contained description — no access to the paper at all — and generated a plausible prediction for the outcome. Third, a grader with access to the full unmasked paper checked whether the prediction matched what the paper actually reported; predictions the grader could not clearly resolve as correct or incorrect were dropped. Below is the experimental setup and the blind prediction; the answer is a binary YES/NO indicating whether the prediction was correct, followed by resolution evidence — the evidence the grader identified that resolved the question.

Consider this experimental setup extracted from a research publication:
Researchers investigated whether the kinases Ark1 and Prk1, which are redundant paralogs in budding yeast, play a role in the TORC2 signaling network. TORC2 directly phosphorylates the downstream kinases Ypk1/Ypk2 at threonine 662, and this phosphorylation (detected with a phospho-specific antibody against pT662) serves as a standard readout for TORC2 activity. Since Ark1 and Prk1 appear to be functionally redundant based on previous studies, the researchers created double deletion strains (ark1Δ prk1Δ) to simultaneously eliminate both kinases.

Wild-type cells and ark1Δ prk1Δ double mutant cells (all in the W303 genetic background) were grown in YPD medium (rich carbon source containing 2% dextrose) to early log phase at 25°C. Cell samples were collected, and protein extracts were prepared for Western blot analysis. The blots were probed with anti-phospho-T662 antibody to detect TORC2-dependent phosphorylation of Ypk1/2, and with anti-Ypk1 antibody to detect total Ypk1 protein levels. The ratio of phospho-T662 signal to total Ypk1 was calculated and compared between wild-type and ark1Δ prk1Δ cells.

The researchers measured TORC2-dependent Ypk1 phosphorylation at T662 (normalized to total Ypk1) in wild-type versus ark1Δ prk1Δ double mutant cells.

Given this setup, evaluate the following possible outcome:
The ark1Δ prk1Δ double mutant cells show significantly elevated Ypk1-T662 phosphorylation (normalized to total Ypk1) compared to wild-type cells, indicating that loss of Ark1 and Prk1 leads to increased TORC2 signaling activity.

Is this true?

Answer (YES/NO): NO